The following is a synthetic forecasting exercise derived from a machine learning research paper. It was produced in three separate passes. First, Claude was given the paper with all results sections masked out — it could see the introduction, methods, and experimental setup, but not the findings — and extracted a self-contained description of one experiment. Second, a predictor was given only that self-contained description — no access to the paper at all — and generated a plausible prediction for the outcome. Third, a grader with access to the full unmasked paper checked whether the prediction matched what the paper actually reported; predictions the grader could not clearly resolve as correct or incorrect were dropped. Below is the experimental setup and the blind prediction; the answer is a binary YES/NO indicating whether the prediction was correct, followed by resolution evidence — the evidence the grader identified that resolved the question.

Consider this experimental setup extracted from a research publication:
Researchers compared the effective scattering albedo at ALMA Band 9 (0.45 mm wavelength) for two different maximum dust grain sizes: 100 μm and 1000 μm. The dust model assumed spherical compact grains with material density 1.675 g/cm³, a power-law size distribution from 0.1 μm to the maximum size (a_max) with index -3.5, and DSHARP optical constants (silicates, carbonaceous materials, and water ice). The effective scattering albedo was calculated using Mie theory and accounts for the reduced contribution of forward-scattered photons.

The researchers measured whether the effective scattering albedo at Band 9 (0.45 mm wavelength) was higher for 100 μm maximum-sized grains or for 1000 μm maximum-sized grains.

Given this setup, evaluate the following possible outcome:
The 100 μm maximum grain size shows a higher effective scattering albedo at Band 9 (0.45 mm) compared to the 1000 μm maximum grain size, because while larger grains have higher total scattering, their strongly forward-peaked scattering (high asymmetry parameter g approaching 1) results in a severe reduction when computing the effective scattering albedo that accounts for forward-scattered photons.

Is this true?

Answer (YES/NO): YES